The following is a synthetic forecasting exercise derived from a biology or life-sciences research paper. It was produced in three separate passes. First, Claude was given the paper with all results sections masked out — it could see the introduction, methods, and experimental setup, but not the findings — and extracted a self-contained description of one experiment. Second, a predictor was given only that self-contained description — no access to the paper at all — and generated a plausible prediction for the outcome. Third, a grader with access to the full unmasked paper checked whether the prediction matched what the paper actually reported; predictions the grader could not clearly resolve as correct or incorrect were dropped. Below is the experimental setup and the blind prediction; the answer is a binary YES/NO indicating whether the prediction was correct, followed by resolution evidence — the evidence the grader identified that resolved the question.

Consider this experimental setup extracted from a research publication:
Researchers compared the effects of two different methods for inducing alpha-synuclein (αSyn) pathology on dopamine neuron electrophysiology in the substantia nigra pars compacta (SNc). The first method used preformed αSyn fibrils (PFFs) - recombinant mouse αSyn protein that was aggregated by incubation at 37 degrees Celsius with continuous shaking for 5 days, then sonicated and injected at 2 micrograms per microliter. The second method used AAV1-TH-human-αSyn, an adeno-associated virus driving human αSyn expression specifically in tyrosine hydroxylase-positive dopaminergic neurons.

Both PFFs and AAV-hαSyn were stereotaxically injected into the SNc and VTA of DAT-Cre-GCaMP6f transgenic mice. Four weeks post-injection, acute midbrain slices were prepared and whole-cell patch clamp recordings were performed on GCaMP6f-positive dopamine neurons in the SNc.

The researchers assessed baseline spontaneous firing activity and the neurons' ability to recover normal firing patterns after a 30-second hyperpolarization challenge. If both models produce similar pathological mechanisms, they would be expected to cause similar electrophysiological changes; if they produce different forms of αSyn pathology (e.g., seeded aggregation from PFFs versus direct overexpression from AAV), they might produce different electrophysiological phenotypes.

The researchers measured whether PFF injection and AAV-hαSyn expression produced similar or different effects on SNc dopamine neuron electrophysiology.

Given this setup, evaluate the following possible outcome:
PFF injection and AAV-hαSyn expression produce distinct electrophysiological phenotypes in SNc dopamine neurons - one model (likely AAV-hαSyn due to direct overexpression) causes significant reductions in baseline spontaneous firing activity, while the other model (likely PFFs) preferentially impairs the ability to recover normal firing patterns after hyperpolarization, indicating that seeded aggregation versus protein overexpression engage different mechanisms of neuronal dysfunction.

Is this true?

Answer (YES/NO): NO